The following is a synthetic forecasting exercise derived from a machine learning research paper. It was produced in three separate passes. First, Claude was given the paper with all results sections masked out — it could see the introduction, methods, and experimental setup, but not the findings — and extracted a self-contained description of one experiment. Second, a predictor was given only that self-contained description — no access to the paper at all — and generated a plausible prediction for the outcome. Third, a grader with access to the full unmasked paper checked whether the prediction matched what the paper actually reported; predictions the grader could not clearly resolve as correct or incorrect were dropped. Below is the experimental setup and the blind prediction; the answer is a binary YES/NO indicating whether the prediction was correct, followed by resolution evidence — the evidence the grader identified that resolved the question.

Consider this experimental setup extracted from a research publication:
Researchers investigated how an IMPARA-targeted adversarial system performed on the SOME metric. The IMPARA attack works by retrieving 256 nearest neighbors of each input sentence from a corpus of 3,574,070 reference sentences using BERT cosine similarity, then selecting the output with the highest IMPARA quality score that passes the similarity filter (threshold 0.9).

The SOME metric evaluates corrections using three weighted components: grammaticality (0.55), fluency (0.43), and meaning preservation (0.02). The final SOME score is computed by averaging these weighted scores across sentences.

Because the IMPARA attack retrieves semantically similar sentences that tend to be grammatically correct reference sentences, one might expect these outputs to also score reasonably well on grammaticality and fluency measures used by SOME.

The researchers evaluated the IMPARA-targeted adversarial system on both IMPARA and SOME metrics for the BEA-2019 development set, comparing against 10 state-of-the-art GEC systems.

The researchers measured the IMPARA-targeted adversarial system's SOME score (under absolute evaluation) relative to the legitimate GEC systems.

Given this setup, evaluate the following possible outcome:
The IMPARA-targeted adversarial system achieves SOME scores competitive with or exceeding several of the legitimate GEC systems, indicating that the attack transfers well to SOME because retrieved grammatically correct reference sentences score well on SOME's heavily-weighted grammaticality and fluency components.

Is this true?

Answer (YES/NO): YES